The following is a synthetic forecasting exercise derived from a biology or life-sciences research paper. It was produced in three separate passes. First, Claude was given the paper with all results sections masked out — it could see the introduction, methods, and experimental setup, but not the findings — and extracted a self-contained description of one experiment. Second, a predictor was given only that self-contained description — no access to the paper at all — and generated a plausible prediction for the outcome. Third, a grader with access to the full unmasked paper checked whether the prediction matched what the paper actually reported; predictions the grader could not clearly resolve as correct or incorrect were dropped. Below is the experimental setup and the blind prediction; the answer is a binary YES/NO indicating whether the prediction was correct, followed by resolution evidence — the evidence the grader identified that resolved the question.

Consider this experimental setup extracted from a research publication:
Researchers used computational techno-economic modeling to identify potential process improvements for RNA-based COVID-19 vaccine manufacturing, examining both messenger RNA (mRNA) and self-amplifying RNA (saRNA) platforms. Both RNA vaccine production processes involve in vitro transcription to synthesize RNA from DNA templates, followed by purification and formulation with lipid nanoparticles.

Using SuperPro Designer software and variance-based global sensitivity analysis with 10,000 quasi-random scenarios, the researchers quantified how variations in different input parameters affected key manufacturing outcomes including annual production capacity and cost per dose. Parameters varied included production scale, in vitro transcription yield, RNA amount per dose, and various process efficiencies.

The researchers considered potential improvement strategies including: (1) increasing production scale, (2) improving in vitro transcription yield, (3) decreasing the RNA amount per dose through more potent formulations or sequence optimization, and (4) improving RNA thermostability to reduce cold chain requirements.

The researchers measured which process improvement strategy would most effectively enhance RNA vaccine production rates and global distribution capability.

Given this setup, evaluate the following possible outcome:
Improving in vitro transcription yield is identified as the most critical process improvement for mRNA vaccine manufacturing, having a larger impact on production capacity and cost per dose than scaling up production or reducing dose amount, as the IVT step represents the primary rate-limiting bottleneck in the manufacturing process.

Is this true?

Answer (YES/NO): NO